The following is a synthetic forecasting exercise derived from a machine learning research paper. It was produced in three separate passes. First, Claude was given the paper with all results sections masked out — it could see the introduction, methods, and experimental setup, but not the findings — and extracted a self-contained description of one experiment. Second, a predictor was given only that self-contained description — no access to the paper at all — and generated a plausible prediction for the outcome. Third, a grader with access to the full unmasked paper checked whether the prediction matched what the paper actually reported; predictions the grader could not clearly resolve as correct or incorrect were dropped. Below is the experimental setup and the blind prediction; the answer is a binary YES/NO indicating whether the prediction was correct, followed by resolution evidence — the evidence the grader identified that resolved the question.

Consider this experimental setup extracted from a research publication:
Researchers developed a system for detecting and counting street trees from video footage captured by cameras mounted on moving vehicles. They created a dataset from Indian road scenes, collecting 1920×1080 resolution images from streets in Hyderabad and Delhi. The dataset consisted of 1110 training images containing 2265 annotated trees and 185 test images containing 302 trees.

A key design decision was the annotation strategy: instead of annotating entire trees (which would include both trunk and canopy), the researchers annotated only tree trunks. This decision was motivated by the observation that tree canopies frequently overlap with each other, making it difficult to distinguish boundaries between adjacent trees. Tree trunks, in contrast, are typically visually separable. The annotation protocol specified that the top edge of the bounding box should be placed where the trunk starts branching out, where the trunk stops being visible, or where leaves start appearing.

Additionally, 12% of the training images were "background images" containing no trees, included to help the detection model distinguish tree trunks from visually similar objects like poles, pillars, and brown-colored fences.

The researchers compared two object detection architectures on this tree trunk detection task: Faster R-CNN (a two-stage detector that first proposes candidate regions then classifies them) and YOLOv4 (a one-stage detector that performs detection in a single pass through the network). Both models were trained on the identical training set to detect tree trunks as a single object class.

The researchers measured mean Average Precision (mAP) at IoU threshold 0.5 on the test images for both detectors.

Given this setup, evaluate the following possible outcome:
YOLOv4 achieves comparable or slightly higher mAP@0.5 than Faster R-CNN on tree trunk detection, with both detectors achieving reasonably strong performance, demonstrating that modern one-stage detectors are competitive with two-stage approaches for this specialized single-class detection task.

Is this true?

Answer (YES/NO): YES